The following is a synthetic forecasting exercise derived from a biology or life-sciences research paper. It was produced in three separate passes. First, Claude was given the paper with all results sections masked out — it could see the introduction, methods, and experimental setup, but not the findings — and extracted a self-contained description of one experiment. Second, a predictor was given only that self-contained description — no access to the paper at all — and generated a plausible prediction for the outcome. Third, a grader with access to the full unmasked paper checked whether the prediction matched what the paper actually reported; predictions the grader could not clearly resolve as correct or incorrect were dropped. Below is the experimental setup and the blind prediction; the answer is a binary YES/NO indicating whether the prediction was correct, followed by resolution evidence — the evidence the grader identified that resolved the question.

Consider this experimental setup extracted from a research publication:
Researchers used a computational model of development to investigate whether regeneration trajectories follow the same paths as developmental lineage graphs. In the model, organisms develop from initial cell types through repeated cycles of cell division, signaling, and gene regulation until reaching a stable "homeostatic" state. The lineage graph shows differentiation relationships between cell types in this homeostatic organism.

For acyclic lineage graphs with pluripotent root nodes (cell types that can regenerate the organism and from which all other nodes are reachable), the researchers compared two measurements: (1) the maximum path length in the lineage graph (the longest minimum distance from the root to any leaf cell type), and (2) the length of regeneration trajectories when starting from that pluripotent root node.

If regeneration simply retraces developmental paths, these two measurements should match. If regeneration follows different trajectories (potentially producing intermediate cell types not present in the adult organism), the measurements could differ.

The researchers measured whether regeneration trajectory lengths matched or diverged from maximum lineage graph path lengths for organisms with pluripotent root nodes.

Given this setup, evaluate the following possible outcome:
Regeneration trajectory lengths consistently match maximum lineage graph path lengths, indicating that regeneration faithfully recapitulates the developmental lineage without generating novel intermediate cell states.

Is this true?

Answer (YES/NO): NO